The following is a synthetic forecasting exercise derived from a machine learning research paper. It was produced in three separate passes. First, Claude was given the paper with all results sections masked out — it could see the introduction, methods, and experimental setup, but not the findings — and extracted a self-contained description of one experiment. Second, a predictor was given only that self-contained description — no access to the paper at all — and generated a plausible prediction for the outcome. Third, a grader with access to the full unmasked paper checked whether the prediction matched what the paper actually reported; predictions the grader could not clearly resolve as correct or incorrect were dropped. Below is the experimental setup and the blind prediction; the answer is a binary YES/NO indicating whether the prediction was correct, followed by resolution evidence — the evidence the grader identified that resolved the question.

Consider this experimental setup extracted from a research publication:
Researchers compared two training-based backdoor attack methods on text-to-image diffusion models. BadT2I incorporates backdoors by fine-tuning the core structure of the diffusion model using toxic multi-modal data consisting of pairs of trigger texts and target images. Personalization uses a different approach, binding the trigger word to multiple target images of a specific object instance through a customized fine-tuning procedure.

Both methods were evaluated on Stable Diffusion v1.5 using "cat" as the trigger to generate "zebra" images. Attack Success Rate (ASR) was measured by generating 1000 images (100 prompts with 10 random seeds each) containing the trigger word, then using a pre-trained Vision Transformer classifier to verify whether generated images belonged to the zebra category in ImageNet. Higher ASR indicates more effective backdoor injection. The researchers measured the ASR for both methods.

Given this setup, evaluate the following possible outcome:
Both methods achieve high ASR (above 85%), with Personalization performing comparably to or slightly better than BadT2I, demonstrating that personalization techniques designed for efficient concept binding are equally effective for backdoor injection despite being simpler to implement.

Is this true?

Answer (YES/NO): NO